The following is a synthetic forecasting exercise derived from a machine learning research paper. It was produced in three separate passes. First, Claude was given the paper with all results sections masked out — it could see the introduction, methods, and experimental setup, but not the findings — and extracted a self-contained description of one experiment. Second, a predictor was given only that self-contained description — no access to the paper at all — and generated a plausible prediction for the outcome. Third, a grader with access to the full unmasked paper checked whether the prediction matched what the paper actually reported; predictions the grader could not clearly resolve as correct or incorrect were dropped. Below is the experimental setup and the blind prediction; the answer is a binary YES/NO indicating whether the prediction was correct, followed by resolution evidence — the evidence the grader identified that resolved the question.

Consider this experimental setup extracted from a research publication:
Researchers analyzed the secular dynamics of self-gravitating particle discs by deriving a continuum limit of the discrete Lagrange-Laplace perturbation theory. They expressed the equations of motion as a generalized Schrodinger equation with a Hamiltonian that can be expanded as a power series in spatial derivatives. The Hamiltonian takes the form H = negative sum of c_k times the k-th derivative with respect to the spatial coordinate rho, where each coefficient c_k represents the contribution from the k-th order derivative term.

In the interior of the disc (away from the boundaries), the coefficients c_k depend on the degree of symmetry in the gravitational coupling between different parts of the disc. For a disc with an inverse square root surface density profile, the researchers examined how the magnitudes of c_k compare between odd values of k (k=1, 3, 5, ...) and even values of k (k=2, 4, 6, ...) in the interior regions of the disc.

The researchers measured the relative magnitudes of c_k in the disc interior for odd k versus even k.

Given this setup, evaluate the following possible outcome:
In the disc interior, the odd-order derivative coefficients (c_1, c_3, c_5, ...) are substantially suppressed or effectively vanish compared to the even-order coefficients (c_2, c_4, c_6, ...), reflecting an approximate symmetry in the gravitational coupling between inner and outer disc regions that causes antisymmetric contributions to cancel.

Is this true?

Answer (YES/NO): YES